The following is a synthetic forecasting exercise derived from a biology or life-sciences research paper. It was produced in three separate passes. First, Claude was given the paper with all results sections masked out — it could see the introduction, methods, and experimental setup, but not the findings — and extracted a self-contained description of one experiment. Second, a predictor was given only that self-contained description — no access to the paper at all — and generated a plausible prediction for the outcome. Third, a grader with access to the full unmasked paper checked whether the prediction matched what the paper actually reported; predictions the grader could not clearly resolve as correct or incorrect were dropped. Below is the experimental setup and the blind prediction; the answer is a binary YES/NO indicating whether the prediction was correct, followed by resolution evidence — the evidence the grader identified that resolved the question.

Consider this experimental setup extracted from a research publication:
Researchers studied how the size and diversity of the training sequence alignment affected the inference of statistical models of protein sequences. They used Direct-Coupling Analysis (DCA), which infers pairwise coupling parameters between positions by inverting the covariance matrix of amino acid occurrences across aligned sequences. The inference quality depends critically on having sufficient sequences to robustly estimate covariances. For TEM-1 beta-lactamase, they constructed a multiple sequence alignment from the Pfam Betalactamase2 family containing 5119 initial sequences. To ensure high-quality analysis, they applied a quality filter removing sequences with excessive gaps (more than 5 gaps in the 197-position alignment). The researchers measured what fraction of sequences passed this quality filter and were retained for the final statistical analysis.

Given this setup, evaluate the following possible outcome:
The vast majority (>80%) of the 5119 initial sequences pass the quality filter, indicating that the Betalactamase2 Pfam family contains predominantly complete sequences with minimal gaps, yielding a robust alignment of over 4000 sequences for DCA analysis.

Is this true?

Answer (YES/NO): NO